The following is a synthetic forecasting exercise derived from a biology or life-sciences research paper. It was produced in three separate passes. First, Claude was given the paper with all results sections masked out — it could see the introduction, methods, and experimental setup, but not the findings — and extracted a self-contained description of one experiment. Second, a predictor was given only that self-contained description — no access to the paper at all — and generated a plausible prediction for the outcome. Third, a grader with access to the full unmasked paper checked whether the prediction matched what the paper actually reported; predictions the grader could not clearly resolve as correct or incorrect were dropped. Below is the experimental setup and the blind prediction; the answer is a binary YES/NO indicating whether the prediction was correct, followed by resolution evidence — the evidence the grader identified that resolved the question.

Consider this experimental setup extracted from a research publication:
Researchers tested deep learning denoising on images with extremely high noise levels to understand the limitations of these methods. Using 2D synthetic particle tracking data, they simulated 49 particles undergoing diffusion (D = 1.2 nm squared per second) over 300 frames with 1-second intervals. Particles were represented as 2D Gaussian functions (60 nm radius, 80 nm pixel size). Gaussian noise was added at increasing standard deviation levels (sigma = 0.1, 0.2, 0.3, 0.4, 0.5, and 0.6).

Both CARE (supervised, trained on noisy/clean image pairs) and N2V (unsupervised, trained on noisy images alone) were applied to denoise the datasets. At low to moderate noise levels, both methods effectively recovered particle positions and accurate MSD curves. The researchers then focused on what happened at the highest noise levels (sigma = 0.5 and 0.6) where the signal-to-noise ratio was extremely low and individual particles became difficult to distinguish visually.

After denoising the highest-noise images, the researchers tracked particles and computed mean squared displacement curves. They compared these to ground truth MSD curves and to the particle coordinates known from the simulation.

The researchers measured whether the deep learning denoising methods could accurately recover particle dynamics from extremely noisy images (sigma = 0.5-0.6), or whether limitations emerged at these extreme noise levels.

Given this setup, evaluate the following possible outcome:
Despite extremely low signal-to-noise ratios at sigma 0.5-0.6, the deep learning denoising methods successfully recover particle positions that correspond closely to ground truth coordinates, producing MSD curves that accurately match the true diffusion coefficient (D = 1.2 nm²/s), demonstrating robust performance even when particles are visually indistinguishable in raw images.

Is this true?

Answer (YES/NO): YES